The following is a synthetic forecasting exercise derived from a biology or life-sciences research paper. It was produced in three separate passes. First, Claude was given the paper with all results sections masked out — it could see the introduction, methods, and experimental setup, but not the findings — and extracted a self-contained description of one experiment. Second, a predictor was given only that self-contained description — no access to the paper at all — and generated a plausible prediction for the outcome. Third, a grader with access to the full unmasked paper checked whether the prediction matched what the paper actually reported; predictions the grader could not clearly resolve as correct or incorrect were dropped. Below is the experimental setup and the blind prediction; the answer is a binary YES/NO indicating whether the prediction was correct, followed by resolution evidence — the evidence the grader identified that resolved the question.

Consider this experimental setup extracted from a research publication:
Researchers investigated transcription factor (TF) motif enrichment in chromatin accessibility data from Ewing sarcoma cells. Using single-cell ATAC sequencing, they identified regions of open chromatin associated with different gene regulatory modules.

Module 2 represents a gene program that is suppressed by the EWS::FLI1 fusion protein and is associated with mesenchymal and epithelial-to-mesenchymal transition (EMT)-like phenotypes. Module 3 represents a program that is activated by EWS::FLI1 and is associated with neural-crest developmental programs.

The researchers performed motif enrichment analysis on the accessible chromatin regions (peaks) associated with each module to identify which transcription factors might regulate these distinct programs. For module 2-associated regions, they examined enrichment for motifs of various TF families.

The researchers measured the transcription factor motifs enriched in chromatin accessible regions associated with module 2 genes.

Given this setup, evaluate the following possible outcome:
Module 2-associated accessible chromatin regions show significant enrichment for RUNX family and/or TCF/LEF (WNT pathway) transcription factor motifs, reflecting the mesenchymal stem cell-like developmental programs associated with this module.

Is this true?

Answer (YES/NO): NO